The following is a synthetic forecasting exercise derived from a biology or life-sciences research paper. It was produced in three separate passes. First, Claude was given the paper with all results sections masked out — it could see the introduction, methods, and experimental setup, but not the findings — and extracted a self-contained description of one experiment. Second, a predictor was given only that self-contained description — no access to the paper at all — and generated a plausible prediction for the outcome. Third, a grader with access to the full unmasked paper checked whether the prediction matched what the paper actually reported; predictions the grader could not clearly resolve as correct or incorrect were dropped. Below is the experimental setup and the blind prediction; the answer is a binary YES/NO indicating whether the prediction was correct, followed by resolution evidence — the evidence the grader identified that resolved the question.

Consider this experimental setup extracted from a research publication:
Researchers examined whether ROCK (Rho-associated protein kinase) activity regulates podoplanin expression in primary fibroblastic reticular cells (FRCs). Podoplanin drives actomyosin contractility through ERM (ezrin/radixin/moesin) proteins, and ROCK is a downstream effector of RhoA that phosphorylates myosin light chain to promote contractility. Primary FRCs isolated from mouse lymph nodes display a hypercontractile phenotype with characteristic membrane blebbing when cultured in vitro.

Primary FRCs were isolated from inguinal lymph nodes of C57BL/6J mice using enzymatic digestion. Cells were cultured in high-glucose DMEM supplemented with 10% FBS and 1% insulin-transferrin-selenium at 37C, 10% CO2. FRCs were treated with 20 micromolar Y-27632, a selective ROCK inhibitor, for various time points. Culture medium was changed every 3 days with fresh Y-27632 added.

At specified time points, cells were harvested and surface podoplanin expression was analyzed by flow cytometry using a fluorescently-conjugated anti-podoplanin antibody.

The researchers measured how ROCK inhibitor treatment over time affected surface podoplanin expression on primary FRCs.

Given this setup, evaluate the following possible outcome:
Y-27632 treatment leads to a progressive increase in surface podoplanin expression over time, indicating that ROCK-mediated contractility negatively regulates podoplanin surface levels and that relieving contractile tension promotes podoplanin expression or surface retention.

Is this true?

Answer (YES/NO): NO